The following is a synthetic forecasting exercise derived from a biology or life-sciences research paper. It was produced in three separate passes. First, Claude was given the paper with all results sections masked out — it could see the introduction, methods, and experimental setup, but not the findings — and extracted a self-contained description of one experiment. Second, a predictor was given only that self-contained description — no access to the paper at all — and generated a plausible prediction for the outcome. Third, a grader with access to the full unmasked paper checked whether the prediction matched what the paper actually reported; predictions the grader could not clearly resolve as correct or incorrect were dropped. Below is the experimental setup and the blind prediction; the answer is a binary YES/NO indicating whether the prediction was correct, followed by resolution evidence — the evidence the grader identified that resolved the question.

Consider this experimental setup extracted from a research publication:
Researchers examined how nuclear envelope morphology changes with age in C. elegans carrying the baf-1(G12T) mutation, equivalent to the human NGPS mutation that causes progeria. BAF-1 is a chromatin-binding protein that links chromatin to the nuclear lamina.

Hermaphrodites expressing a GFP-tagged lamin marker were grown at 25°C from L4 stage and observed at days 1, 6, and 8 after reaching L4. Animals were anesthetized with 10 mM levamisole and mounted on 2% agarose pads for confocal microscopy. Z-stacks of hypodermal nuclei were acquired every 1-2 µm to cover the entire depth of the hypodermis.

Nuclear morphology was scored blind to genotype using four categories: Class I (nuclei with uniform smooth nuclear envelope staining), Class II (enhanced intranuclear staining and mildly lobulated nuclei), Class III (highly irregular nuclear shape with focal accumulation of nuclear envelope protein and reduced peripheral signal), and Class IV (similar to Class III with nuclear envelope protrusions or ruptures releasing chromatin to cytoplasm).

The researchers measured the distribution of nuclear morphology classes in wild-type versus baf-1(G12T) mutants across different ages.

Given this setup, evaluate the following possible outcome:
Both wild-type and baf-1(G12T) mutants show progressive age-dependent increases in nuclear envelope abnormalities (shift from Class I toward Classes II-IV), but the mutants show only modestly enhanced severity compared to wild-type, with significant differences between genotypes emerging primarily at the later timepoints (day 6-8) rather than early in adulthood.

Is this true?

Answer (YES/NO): NO